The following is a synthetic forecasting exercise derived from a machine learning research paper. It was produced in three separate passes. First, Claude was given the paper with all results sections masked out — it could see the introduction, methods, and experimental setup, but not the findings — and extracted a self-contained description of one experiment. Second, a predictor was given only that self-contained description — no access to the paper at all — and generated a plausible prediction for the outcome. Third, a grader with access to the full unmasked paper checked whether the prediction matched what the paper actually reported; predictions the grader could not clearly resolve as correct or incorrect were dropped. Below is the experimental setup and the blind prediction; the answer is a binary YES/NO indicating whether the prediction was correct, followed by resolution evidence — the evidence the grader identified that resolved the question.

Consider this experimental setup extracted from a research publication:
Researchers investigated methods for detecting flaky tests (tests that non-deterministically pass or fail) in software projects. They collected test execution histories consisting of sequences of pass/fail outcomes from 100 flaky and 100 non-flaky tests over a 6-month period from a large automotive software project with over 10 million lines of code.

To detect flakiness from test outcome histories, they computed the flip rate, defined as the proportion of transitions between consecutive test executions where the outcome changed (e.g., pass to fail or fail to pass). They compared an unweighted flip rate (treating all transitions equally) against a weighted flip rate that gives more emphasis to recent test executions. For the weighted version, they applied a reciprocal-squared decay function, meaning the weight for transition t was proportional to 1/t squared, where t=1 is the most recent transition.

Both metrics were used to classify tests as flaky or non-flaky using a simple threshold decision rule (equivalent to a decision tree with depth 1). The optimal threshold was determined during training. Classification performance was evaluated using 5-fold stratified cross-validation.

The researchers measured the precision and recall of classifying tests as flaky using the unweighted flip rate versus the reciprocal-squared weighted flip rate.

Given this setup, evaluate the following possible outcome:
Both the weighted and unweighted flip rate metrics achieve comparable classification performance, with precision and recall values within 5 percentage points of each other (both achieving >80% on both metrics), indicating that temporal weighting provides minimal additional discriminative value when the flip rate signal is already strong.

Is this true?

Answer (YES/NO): NO